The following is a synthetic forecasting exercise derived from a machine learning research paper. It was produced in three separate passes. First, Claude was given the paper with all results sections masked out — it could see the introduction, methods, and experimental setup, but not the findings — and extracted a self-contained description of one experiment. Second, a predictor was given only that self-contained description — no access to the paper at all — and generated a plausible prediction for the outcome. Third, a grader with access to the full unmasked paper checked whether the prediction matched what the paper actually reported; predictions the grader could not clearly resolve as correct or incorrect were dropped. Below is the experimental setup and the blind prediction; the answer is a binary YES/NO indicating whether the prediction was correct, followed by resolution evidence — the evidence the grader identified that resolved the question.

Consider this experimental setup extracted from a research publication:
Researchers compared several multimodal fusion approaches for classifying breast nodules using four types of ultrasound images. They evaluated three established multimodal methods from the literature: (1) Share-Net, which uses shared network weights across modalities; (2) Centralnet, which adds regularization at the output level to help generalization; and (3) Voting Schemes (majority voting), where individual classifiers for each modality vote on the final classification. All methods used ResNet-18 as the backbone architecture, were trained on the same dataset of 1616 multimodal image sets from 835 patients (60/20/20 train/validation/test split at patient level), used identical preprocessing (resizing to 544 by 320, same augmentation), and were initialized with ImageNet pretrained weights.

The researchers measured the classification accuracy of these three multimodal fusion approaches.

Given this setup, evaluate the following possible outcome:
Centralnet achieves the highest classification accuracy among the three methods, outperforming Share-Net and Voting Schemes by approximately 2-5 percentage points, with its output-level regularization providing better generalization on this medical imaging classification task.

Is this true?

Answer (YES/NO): NO